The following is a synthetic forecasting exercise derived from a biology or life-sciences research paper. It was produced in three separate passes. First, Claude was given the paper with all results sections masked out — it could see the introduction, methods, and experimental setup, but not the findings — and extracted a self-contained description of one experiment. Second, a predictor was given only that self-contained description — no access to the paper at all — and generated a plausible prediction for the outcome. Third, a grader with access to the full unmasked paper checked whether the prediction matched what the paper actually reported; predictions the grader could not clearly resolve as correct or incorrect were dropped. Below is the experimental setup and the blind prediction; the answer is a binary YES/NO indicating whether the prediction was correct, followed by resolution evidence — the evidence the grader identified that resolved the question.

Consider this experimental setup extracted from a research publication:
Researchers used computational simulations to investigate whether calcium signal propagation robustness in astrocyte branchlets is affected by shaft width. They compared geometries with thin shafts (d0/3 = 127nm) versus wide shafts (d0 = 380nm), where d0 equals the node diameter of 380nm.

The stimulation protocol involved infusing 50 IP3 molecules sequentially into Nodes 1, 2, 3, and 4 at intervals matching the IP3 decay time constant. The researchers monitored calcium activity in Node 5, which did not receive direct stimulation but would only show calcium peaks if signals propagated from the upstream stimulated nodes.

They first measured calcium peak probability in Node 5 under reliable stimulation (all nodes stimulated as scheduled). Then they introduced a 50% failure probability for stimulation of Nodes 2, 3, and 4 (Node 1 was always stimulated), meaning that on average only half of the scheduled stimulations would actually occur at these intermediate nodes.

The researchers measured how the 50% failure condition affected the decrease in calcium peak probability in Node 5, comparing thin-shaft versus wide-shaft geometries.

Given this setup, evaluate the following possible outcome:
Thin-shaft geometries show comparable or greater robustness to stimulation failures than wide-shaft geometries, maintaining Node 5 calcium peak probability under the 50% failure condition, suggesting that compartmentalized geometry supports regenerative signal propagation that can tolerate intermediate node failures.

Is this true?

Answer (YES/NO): YES